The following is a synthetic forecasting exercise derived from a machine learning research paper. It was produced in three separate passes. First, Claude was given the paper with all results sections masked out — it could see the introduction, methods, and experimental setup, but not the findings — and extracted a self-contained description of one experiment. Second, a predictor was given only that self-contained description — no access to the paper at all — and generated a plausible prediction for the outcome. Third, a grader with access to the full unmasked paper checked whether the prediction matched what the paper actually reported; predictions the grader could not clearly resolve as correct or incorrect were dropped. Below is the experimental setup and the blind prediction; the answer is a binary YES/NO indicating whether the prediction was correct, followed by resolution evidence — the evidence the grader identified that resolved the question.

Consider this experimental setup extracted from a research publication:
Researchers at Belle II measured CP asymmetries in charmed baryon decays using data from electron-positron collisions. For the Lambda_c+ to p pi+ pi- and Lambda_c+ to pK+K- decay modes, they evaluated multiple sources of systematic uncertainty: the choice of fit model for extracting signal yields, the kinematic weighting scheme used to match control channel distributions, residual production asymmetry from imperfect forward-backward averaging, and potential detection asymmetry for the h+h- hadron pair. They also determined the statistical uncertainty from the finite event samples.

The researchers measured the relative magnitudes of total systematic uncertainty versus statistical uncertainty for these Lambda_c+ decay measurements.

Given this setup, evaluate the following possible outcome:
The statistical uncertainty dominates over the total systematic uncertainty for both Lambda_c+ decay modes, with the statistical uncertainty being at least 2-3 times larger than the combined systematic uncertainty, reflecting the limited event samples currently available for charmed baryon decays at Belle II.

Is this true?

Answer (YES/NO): YES